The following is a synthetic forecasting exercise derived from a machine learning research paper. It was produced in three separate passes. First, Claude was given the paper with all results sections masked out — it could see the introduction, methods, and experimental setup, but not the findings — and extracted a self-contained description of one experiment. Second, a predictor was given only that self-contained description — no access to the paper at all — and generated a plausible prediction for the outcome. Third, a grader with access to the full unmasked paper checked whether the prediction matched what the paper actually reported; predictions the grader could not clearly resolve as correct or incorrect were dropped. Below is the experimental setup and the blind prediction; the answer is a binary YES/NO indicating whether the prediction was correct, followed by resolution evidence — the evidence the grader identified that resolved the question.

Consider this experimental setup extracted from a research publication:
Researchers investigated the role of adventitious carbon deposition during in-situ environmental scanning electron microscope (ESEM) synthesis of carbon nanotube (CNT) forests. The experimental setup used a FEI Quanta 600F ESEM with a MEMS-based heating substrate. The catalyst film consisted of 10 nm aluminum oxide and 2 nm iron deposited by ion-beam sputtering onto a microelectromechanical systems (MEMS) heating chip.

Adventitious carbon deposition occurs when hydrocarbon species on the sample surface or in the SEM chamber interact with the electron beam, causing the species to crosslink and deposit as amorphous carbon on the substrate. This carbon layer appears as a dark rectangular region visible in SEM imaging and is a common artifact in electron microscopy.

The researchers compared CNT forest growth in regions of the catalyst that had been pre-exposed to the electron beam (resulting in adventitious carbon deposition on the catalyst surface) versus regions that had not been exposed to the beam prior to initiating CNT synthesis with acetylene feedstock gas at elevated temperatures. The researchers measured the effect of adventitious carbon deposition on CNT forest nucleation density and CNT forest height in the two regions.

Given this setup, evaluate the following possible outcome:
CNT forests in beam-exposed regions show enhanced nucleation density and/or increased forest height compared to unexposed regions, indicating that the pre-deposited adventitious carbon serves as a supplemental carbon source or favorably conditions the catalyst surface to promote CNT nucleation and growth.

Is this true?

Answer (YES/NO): YES